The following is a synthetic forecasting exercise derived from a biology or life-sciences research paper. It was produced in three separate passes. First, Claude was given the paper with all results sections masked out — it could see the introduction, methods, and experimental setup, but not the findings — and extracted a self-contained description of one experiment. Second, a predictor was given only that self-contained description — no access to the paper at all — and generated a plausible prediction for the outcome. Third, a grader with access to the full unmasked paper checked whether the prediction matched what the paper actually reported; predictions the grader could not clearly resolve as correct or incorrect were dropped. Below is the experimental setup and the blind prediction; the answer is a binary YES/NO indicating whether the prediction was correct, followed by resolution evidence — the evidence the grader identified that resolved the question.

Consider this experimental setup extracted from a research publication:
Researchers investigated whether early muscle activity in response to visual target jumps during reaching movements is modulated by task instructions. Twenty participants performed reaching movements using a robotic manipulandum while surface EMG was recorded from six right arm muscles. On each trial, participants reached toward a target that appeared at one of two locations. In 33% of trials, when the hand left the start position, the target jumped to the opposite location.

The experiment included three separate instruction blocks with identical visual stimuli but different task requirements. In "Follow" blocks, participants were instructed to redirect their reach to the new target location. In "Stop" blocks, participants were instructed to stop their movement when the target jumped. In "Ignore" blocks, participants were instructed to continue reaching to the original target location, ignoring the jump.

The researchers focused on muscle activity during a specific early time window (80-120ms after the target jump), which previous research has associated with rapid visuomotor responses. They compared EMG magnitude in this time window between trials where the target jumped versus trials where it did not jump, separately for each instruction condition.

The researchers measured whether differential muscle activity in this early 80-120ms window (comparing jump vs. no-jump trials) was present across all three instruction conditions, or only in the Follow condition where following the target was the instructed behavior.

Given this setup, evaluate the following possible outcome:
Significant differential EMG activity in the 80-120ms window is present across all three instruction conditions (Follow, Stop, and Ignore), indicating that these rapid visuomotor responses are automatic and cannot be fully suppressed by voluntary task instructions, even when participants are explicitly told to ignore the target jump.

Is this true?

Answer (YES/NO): YES